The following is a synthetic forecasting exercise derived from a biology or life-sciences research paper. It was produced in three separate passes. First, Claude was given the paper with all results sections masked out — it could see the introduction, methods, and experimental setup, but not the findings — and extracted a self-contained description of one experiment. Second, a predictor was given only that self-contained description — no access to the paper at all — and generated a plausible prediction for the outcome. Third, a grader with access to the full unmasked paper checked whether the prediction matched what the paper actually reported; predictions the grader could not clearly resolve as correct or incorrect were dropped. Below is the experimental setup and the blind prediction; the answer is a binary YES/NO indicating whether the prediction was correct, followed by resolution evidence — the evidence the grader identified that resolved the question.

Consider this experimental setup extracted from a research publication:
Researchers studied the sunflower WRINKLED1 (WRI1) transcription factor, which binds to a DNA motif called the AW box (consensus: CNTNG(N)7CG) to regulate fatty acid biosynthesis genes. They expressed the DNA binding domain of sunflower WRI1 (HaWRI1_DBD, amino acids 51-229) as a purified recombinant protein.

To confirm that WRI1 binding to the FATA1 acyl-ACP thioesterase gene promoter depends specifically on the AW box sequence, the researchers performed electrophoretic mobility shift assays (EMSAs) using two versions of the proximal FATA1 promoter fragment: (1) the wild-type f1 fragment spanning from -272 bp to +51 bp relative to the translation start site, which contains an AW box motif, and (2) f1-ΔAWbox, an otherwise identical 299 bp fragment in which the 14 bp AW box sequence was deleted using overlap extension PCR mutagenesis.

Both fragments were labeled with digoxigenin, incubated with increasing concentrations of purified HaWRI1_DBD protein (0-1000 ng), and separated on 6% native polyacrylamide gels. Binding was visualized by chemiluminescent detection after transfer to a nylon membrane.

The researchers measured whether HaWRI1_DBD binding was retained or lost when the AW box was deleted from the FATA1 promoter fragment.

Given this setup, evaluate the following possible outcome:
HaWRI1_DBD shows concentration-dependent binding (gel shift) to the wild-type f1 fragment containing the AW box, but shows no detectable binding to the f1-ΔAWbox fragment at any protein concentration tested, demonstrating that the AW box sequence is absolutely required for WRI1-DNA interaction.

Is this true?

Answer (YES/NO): YES